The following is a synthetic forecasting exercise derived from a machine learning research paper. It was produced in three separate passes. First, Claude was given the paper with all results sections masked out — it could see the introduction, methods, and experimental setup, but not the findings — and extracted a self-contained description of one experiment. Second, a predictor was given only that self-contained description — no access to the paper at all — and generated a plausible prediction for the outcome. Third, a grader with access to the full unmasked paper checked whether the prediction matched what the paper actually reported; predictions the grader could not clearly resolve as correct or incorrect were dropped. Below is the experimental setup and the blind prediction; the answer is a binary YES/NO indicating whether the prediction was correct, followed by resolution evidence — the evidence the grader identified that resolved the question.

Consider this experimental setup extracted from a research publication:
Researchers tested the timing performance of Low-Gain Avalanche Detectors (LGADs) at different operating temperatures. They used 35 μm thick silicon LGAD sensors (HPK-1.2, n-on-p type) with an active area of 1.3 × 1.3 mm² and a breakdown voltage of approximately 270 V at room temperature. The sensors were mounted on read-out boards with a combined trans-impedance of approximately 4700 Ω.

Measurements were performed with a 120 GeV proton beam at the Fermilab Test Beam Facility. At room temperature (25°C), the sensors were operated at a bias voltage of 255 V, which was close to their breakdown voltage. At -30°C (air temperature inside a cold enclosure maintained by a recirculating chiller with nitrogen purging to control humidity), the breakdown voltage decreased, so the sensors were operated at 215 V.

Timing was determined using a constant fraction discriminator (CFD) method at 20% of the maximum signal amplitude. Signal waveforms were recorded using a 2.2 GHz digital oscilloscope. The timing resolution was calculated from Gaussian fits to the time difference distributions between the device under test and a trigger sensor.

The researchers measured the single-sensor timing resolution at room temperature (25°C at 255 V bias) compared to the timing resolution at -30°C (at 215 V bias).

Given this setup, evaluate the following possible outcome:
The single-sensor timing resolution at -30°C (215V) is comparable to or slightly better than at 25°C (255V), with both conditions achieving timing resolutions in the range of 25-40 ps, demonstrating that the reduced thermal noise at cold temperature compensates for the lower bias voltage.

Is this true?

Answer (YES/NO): NO